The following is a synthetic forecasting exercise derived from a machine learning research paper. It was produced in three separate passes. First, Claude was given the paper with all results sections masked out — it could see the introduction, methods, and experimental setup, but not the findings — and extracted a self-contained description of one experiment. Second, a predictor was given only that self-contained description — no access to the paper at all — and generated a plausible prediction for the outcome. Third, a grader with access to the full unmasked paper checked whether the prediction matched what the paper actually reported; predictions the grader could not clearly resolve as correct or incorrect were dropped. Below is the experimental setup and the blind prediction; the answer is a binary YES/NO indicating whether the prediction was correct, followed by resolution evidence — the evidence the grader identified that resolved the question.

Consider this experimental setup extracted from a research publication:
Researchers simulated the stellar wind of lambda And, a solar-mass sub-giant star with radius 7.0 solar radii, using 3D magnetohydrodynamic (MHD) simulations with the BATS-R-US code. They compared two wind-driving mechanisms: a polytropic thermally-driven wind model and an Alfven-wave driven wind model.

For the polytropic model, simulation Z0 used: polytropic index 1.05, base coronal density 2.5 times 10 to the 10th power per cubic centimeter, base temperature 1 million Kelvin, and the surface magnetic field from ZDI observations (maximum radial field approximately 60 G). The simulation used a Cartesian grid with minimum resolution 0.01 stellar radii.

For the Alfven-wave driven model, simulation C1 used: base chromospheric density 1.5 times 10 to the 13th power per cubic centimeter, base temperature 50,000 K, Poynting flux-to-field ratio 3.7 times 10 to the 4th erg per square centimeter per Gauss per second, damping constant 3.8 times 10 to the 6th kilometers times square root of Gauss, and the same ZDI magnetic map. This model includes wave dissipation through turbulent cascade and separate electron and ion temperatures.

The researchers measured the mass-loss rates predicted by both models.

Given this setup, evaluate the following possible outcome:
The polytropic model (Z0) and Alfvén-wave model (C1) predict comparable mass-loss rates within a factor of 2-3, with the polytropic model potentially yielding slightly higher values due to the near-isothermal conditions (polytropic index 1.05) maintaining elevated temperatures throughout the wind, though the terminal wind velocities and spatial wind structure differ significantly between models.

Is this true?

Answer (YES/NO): NO